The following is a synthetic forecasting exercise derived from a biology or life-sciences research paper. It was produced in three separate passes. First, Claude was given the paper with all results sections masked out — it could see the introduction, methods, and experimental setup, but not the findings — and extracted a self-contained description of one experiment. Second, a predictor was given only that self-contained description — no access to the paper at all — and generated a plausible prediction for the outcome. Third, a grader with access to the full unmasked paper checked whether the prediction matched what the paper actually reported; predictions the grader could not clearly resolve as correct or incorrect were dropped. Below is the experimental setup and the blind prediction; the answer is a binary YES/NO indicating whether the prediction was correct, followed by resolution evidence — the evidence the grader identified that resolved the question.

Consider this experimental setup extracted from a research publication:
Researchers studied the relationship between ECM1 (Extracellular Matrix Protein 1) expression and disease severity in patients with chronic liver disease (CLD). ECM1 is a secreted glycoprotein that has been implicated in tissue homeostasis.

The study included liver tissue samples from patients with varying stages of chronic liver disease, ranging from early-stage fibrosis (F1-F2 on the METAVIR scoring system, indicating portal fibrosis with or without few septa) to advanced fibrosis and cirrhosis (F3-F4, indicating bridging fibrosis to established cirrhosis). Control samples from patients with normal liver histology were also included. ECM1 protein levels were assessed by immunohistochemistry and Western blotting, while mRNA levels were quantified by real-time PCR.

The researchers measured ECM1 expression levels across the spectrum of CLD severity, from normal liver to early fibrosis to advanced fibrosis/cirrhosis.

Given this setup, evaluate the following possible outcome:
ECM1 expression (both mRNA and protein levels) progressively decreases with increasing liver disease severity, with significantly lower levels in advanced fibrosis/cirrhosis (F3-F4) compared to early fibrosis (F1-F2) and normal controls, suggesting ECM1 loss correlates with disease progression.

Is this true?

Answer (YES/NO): YES